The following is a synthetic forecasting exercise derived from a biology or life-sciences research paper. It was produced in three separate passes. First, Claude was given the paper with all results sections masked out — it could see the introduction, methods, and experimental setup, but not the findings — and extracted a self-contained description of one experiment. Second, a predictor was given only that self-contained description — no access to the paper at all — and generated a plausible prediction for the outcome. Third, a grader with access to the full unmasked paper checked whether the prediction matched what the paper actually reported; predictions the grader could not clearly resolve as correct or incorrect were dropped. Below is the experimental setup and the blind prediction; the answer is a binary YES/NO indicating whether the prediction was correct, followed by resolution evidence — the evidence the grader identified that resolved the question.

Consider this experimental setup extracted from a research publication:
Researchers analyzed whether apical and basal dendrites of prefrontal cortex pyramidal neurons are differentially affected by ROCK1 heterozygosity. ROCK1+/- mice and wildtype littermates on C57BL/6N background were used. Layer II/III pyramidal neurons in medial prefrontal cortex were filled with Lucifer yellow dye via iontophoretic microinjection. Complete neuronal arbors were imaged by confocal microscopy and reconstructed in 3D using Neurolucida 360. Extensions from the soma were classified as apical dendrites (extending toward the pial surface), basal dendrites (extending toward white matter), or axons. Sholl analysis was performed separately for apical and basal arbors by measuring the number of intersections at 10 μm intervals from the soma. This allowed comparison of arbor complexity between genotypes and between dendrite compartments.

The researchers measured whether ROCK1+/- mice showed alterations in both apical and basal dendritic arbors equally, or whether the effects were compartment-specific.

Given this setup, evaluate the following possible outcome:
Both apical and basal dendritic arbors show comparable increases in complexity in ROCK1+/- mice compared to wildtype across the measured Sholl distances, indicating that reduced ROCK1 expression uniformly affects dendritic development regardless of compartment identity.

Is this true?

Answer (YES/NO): YES